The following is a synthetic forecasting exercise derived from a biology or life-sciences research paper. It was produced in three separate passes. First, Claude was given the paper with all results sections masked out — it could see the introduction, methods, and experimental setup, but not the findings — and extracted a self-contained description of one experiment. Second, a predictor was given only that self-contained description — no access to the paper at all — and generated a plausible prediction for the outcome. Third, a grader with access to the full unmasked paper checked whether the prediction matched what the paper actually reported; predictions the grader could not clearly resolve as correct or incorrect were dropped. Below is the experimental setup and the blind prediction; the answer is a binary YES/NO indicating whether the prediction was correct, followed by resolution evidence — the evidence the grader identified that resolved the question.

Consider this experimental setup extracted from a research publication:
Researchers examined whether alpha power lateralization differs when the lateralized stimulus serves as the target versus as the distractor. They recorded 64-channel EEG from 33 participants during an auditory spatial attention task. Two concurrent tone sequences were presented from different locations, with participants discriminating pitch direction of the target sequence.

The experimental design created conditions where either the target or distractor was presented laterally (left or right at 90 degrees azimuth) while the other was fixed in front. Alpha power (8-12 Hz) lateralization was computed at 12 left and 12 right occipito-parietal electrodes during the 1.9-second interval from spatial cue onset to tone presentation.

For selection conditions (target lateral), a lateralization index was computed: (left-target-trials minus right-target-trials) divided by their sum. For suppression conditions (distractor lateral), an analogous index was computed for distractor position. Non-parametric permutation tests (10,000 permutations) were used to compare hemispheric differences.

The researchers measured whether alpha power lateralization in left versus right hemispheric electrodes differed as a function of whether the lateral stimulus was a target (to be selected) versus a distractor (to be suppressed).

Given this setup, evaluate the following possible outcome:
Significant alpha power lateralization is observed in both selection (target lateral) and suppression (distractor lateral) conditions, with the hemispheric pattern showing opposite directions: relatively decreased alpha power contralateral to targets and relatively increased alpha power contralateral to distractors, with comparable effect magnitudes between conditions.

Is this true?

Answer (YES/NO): NO